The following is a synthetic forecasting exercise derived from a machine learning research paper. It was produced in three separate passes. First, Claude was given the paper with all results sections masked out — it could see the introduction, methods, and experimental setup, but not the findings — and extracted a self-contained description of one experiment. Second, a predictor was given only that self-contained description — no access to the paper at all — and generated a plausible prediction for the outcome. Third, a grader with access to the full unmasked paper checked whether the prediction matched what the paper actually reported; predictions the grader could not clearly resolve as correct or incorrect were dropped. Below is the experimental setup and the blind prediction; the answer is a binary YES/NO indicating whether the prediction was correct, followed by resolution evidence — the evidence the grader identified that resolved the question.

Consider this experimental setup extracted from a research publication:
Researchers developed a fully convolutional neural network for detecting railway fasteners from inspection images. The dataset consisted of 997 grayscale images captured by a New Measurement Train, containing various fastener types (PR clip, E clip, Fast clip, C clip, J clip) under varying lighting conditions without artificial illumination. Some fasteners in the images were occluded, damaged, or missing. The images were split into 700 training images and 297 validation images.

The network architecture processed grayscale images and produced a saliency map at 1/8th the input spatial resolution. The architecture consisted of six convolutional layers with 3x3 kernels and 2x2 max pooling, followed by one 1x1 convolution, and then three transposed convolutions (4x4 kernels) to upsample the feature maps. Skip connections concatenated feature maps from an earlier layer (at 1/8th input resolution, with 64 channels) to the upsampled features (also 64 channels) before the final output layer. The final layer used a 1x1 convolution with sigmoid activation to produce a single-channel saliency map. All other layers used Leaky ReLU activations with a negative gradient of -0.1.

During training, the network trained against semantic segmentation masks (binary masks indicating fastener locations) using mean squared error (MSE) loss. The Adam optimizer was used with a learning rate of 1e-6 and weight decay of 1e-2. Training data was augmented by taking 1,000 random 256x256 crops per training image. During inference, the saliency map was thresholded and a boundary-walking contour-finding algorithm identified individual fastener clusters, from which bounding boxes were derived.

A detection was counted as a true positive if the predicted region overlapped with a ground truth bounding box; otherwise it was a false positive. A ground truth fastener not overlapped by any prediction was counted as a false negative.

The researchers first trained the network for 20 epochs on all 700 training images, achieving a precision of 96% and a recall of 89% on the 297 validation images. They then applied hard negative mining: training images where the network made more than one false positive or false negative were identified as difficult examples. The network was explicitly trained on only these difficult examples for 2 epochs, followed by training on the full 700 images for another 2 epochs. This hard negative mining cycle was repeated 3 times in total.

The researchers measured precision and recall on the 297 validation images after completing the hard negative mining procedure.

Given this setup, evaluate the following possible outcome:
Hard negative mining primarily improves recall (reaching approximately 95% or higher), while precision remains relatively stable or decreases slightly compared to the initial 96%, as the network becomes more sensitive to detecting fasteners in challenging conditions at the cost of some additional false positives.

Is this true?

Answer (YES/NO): NO